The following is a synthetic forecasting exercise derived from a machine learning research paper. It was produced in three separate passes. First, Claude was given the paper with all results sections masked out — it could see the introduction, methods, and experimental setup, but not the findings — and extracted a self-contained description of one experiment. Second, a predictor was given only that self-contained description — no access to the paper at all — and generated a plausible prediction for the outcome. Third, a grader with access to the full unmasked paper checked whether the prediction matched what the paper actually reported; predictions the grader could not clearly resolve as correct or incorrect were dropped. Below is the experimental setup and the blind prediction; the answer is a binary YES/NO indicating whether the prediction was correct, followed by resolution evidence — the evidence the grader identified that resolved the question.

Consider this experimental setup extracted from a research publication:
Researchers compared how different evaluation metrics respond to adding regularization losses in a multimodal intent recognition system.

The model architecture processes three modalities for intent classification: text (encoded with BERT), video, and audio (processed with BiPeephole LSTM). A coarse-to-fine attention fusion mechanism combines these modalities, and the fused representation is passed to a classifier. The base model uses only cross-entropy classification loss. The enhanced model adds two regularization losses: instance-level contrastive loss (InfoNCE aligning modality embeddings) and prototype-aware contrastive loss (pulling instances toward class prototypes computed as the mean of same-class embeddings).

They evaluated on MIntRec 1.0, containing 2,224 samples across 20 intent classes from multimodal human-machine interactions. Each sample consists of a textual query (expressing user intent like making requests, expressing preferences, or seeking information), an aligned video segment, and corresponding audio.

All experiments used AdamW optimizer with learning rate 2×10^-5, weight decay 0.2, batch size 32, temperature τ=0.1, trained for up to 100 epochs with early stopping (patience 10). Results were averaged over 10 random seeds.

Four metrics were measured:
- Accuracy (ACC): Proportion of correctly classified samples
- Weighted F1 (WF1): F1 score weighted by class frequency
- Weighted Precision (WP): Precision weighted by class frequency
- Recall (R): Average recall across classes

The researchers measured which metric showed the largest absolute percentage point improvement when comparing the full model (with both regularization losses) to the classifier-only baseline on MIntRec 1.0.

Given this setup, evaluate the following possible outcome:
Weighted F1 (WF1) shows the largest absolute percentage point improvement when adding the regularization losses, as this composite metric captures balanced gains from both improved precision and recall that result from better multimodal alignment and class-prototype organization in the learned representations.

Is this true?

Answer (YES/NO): NO